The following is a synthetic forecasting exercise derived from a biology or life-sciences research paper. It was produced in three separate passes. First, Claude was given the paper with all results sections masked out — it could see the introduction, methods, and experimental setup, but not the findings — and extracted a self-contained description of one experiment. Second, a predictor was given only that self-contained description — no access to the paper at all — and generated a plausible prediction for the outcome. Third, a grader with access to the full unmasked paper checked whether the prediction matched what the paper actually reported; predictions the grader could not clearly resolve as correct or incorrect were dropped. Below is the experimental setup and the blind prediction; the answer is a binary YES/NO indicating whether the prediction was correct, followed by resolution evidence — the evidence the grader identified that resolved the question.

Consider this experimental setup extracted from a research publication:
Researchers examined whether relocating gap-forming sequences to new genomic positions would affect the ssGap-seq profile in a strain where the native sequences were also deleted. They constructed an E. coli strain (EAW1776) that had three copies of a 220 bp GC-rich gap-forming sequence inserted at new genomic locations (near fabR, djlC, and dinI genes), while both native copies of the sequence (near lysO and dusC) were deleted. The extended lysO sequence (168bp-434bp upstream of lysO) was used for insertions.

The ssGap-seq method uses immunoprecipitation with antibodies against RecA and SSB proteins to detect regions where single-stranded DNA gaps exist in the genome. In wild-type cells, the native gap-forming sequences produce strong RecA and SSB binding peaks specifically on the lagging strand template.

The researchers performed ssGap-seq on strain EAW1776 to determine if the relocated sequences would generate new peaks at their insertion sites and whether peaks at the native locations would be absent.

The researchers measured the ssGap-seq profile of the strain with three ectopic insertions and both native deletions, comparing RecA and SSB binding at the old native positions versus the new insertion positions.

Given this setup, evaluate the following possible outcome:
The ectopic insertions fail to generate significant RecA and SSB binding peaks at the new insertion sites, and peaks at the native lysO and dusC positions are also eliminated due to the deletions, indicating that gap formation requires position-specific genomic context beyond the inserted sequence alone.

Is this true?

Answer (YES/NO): NO